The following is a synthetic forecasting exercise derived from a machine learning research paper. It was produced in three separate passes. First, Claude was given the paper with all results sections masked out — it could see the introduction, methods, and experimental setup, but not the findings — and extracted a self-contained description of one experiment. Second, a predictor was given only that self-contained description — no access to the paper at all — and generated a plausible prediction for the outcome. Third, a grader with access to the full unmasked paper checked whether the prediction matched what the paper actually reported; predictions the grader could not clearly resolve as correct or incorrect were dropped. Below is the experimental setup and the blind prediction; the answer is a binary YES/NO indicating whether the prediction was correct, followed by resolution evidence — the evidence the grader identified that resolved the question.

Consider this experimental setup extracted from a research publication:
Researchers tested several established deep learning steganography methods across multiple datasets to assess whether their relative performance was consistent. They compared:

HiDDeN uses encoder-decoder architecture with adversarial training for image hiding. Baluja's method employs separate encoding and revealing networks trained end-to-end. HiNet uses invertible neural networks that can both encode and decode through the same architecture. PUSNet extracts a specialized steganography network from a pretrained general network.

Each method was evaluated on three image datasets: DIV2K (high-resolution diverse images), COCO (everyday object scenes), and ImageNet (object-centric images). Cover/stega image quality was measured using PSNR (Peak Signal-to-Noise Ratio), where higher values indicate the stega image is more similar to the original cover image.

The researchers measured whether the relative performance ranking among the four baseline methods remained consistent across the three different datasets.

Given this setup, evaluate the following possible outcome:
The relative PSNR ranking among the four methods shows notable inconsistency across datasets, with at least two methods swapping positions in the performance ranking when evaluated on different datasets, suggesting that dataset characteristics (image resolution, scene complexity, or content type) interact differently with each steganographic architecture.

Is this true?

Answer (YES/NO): NO